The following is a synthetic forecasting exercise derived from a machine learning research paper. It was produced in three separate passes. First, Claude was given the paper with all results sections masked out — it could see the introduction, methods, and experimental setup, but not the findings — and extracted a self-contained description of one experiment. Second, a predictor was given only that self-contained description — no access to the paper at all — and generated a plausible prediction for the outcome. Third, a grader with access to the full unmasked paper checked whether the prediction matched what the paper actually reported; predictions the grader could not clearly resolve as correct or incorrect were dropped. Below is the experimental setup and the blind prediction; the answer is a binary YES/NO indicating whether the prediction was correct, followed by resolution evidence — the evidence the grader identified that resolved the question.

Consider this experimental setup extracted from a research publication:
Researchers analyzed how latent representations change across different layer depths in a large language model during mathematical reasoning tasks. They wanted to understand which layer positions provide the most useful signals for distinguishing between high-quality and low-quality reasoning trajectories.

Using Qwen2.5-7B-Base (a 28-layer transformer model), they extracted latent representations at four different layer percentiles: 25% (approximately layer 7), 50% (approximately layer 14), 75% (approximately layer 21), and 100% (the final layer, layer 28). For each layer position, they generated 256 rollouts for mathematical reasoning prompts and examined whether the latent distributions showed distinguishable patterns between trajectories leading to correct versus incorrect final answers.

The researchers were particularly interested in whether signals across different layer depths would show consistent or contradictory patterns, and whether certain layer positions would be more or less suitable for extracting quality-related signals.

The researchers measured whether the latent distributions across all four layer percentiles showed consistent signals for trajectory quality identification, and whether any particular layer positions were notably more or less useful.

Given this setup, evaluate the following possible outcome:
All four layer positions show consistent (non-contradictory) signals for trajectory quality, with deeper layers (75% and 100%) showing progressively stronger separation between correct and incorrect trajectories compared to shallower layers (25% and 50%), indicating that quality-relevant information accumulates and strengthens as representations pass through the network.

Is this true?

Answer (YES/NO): NO